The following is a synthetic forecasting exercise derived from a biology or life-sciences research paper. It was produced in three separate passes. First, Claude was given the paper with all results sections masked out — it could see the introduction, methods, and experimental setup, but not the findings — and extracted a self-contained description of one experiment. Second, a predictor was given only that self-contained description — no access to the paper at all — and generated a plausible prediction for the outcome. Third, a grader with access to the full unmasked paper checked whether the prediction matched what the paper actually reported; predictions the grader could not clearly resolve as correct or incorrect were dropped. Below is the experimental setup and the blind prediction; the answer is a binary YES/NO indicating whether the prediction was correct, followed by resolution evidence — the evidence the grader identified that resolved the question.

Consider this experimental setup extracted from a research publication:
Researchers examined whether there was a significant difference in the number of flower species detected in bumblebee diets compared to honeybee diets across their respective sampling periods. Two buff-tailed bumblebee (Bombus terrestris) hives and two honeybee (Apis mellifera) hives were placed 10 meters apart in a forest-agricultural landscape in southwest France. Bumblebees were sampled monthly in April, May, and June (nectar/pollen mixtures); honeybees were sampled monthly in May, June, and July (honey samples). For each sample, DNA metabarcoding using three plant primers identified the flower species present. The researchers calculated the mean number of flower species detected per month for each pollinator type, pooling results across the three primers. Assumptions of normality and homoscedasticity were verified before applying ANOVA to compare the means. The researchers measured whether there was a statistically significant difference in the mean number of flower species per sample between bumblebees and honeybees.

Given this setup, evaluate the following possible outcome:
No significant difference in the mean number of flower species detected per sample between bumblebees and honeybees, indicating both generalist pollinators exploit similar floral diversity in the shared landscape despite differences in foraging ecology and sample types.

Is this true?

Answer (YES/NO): NO